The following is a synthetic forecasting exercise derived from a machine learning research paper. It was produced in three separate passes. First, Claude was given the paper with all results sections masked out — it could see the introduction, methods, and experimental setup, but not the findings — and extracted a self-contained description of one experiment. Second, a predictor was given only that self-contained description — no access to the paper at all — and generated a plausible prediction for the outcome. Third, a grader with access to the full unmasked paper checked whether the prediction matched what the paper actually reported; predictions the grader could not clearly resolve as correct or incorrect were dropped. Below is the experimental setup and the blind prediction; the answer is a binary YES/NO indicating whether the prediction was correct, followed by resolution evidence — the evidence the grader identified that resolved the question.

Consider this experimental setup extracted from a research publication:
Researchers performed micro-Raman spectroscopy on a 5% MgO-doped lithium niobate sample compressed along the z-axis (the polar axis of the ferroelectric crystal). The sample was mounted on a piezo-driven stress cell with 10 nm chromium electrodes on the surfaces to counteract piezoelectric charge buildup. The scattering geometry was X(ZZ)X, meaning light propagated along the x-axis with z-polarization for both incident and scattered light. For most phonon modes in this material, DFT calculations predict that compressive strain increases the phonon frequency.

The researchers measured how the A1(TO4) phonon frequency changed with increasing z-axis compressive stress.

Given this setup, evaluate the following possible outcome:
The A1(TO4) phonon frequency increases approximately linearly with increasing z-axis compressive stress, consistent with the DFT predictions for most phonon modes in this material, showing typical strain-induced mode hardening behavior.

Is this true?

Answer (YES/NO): NO